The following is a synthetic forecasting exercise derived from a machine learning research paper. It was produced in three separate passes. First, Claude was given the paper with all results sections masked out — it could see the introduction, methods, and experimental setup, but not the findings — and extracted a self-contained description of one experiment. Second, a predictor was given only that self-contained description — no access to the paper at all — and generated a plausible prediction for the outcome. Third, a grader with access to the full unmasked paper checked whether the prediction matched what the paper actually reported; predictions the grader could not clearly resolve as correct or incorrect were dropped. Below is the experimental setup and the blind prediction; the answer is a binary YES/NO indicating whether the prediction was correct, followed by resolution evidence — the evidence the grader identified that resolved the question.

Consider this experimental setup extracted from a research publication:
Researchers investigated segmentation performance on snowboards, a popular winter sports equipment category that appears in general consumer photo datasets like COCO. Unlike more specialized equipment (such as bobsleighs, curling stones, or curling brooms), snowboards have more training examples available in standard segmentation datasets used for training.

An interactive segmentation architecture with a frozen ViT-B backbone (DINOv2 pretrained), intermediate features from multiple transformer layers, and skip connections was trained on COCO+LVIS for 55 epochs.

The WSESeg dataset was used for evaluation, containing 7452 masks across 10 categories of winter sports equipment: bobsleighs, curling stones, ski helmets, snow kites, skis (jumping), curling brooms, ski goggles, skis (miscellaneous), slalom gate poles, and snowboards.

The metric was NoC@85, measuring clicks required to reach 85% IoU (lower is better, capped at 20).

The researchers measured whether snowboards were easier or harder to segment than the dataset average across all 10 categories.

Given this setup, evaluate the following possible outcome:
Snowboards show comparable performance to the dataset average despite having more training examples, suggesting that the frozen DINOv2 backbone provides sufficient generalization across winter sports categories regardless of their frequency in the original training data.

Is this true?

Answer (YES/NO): NO